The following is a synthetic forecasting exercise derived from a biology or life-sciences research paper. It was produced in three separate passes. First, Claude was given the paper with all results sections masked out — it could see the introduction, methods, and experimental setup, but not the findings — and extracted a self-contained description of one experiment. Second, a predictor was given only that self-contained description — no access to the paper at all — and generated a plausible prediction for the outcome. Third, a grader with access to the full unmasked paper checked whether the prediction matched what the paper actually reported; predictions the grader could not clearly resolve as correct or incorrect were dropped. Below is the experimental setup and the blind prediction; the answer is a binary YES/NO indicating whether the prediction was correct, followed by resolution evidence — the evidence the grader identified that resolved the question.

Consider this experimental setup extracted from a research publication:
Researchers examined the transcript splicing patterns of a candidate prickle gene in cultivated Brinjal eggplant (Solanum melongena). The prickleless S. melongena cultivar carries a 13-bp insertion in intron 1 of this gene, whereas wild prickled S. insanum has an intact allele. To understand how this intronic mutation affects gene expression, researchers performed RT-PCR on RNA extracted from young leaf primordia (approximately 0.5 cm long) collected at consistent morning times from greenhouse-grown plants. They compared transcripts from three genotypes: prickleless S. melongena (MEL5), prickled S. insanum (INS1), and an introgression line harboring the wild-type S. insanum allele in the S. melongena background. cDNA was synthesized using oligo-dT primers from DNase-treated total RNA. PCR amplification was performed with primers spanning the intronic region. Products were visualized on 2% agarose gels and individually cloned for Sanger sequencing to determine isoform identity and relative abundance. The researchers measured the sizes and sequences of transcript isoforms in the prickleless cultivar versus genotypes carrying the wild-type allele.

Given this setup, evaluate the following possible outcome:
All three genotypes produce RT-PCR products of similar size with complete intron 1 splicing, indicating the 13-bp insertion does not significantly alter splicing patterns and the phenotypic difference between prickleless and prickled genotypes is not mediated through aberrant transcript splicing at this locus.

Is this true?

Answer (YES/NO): NO